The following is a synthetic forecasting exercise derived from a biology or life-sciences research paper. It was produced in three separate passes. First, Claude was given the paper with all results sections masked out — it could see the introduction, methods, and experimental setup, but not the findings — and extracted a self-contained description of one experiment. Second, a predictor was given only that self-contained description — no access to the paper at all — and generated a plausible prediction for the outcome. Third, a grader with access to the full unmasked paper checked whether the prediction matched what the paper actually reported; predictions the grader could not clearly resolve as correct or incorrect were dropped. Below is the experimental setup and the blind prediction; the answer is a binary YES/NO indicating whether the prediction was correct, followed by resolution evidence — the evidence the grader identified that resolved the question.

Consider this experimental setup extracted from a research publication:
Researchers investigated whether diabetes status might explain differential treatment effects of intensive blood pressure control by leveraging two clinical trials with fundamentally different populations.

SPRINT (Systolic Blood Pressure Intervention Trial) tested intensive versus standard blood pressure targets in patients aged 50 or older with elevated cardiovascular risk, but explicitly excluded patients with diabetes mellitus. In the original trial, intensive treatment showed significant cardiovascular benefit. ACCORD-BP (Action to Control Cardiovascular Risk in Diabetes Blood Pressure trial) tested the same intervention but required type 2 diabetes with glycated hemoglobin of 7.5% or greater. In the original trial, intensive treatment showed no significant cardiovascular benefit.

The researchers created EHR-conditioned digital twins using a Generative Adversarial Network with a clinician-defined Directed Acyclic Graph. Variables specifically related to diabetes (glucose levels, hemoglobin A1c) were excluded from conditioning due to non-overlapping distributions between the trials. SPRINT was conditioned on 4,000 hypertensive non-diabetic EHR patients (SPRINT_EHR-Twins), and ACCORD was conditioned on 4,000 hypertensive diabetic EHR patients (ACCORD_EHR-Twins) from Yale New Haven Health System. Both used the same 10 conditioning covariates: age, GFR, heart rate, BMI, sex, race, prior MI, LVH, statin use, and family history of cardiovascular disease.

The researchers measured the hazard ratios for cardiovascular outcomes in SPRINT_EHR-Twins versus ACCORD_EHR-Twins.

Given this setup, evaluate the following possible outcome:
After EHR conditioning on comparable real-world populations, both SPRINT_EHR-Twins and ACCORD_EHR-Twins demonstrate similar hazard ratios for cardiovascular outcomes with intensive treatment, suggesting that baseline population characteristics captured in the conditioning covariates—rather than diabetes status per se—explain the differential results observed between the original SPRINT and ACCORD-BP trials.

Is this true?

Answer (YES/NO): NO